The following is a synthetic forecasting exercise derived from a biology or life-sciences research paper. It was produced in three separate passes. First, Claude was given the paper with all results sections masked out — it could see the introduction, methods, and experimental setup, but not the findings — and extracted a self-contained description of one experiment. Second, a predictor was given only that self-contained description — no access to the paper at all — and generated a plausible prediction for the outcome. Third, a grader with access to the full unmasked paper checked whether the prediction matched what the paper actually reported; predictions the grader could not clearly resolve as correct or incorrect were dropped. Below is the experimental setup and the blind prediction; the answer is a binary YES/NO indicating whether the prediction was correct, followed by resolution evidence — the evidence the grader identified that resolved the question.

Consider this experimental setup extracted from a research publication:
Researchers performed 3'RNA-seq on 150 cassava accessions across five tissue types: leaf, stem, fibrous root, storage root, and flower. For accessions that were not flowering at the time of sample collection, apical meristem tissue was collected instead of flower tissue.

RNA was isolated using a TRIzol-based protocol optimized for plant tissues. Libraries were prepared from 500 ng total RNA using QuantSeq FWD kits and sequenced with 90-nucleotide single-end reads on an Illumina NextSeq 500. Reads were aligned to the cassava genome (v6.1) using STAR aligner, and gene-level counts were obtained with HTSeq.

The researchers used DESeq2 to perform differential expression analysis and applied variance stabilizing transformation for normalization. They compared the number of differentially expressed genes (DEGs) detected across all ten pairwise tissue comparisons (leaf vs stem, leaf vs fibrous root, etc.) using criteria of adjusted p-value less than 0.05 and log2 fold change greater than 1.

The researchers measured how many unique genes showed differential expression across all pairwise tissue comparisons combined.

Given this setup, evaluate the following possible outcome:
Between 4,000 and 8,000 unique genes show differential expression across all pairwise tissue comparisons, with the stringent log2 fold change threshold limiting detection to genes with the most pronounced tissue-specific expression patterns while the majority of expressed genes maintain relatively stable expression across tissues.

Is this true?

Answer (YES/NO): NO